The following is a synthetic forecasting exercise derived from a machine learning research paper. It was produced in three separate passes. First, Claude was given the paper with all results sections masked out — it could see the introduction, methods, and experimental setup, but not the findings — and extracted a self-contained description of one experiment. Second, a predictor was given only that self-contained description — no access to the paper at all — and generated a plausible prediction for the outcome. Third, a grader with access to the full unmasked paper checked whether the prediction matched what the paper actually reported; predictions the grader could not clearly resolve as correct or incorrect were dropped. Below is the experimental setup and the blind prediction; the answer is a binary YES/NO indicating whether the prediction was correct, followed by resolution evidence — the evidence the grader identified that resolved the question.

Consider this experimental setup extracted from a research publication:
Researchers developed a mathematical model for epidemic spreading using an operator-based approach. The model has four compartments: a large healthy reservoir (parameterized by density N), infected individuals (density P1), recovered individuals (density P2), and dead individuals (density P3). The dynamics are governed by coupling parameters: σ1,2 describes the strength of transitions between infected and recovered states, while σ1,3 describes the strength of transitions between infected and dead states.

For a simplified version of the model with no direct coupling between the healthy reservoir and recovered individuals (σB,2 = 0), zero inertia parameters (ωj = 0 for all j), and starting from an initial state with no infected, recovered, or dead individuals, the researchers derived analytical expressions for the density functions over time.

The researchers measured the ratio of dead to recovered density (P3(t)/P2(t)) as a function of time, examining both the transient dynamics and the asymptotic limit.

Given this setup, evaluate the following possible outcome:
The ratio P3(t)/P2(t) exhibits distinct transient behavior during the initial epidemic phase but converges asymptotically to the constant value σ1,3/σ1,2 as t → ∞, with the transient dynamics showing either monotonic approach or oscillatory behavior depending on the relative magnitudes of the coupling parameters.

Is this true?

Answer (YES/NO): NO